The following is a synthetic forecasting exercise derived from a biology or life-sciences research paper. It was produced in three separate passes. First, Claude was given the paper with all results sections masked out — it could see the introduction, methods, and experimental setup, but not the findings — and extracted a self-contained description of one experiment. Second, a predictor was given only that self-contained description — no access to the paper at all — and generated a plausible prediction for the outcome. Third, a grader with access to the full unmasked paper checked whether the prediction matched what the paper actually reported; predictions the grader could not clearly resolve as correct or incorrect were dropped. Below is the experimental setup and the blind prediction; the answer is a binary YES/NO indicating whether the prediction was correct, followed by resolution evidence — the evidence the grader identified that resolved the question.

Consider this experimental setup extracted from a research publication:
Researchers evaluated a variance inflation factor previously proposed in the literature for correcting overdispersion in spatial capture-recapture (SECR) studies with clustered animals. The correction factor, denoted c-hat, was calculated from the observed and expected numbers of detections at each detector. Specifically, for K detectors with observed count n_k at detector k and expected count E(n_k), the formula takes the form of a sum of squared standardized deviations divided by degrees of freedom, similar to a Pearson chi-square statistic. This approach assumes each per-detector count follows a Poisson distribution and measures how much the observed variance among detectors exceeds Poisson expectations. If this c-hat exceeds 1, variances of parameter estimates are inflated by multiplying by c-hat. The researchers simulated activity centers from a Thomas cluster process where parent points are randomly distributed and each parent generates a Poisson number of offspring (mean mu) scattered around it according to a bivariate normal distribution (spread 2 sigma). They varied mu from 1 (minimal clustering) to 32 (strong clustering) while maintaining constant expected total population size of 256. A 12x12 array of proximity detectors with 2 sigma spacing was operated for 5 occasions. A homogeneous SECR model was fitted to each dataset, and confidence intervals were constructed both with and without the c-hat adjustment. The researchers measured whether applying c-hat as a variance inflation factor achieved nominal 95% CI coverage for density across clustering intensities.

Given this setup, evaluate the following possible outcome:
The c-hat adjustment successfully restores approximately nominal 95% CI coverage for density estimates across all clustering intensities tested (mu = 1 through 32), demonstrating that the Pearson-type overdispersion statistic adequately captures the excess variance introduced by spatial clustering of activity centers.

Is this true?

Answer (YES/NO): NO